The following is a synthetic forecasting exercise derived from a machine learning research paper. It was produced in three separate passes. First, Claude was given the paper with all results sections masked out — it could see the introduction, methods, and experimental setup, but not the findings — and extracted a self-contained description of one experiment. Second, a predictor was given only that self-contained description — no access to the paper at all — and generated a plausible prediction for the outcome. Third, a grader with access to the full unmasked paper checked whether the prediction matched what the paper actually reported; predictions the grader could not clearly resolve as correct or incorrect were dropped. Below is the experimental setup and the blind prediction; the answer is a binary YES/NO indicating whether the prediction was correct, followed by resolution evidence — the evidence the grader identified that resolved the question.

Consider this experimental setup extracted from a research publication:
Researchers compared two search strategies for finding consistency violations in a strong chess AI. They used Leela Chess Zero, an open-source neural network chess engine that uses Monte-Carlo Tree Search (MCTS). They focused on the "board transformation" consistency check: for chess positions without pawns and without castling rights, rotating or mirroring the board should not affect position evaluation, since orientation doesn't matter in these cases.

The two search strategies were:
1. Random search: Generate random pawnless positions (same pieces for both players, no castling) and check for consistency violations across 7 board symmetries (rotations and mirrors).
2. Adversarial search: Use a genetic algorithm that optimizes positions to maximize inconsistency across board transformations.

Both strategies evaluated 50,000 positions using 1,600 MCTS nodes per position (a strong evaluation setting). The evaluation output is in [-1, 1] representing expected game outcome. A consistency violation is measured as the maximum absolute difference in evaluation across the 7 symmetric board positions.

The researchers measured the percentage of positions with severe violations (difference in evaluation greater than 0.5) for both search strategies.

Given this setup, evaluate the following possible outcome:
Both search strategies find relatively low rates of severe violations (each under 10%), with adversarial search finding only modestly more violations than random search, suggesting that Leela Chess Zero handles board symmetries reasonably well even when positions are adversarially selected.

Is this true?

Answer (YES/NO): NO